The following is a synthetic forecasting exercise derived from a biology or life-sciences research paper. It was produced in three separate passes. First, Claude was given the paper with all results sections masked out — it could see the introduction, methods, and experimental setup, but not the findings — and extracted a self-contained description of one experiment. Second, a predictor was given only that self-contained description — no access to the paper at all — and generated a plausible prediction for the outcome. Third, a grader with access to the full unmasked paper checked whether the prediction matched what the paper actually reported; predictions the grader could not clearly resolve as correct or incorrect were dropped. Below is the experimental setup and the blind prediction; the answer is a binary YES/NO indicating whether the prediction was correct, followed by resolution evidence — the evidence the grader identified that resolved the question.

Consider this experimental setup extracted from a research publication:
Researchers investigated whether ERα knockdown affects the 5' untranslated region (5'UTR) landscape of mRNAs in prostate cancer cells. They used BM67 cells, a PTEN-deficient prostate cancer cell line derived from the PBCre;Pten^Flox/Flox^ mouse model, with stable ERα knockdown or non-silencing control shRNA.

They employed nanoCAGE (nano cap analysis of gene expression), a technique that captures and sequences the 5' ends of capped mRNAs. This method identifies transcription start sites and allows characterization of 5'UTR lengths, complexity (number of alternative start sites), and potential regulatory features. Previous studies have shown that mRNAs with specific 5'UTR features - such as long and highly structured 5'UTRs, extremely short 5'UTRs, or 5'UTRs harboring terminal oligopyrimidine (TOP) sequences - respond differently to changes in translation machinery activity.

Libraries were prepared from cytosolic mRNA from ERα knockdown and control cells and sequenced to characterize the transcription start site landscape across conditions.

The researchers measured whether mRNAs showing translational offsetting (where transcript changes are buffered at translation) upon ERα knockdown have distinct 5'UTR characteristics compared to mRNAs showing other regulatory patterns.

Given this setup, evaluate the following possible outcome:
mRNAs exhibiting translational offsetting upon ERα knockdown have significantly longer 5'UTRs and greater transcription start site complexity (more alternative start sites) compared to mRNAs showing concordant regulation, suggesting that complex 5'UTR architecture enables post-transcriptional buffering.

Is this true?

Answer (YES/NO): NO